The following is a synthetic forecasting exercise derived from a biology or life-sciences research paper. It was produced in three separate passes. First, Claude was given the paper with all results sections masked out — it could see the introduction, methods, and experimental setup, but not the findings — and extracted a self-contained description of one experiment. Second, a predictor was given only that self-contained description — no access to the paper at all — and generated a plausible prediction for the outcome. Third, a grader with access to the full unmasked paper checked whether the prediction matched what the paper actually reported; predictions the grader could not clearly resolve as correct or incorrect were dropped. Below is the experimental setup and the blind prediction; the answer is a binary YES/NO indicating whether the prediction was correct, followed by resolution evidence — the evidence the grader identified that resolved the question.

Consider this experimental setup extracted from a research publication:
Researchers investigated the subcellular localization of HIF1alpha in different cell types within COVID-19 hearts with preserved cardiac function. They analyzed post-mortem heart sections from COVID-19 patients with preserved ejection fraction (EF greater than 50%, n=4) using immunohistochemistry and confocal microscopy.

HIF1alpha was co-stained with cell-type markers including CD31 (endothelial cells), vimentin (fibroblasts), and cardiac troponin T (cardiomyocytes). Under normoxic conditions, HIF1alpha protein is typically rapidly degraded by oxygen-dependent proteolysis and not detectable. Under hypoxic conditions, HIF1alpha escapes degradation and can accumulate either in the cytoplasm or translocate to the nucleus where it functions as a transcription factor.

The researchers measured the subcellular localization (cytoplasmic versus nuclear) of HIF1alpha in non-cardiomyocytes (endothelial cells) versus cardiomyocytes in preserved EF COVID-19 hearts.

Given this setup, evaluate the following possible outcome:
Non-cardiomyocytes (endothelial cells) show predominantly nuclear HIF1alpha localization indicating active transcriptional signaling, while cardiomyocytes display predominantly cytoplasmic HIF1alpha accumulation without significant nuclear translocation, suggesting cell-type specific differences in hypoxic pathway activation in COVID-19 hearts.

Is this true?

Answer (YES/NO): NO